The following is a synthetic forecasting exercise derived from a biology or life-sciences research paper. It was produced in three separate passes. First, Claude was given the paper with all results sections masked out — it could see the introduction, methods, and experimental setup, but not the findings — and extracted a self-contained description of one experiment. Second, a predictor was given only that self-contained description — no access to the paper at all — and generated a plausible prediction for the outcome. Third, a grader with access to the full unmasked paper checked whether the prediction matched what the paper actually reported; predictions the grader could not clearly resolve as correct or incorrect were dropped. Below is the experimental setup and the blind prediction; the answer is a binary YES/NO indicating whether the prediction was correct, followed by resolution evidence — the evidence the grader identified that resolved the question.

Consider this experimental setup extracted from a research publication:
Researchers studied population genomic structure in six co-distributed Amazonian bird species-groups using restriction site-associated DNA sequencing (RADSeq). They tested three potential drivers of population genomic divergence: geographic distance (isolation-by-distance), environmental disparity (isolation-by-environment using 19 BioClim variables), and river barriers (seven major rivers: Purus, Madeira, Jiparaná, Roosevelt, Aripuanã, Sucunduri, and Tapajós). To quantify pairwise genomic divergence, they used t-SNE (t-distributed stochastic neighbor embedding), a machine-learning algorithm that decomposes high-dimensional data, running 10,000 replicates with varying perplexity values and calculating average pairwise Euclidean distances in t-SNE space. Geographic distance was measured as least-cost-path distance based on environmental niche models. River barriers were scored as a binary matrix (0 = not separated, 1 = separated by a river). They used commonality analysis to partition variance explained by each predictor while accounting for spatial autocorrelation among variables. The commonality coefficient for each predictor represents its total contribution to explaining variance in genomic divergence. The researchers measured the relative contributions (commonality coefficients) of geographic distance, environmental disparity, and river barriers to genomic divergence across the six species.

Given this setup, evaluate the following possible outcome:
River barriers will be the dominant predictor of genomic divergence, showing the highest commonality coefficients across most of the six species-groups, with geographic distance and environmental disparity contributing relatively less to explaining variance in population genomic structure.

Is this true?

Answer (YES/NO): YES